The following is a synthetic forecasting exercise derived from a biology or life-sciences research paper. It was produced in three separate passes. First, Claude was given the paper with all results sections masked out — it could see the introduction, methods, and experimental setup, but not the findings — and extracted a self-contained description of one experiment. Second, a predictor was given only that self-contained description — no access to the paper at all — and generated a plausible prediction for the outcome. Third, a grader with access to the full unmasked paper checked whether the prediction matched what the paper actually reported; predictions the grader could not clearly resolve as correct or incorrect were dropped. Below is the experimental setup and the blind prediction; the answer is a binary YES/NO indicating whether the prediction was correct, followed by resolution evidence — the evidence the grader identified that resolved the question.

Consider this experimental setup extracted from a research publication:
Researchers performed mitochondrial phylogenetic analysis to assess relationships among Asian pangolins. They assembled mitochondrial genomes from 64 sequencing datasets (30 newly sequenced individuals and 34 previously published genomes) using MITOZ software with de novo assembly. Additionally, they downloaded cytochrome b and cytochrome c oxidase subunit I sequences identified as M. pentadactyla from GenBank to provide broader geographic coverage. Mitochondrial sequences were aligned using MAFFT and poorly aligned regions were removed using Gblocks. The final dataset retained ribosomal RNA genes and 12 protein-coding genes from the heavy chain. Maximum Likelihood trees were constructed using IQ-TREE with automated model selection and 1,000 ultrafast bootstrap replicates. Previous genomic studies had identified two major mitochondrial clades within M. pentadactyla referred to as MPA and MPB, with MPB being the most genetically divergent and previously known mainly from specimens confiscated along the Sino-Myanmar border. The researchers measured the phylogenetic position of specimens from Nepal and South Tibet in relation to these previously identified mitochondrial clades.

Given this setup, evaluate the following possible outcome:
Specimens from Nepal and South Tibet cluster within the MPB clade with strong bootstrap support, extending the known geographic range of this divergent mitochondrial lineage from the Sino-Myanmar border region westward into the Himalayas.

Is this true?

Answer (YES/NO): YES